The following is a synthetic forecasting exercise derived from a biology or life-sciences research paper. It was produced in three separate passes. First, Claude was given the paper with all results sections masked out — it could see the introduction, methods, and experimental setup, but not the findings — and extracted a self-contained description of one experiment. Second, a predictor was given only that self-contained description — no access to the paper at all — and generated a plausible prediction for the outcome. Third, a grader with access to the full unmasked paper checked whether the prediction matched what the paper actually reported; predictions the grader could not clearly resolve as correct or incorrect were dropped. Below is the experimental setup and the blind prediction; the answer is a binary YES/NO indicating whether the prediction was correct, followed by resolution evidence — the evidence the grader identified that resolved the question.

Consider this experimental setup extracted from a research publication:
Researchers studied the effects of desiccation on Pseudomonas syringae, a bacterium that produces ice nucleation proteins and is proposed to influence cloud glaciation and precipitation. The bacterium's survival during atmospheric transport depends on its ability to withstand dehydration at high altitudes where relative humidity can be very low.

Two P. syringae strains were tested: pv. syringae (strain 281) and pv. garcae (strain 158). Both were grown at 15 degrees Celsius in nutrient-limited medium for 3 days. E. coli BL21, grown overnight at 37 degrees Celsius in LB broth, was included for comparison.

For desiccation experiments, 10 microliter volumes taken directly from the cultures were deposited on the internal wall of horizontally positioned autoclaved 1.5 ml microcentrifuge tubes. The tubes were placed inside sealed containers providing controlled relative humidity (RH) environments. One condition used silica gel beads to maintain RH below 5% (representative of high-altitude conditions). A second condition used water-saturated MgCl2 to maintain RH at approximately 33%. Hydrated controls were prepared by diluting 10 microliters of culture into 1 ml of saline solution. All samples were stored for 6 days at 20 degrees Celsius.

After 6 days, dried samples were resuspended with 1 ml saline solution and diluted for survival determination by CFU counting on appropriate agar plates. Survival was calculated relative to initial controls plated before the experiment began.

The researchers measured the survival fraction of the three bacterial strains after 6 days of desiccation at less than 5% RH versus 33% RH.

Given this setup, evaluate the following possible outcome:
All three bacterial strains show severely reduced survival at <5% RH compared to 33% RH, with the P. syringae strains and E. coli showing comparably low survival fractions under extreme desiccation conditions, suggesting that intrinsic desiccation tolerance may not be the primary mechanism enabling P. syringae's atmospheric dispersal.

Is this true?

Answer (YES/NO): NO